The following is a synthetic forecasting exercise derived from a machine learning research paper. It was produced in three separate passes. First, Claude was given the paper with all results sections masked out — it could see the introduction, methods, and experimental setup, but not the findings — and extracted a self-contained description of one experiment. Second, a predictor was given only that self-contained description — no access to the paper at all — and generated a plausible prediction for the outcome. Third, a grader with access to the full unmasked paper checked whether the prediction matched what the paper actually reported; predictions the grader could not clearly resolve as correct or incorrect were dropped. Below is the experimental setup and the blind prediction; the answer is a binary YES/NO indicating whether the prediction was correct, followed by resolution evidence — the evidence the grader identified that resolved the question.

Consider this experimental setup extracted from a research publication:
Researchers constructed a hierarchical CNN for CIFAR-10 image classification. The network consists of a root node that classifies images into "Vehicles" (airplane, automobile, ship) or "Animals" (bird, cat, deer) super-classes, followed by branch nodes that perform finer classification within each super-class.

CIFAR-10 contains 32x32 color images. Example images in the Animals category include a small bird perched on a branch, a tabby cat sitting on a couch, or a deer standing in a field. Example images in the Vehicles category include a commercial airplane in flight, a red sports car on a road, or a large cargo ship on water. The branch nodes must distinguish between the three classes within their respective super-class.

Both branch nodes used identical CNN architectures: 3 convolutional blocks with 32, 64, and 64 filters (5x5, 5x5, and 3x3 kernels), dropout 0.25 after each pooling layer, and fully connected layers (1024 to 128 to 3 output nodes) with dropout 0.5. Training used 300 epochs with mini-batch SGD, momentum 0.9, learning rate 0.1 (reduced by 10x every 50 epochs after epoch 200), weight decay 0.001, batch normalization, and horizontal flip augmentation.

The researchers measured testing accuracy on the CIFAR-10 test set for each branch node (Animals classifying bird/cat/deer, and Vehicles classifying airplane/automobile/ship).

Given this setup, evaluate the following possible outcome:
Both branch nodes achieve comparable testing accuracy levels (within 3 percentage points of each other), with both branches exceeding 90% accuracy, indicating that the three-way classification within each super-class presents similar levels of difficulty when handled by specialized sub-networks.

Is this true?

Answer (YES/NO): NO